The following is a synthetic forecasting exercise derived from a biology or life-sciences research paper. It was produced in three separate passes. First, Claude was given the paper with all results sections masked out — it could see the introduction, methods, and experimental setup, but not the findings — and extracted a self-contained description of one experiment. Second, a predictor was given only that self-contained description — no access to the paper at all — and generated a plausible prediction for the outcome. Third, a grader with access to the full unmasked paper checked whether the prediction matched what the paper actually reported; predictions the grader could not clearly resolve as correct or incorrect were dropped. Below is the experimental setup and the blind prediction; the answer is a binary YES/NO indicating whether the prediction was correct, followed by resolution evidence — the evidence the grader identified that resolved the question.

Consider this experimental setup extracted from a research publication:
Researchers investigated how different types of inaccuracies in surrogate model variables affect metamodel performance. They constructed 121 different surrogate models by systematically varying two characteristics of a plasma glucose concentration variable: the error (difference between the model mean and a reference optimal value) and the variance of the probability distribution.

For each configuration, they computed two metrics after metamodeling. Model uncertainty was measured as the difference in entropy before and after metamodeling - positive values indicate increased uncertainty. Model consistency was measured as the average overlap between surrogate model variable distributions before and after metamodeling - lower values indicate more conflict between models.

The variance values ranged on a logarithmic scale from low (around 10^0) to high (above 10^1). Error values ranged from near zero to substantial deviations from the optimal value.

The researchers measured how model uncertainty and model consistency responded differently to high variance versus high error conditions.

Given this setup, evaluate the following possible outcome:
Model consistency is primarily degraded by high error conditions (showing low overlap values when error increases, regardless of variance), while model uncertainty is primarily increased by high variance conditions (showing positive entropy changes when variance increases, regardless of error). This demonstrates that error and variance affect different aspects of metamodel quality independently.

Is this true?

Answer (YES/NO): YES